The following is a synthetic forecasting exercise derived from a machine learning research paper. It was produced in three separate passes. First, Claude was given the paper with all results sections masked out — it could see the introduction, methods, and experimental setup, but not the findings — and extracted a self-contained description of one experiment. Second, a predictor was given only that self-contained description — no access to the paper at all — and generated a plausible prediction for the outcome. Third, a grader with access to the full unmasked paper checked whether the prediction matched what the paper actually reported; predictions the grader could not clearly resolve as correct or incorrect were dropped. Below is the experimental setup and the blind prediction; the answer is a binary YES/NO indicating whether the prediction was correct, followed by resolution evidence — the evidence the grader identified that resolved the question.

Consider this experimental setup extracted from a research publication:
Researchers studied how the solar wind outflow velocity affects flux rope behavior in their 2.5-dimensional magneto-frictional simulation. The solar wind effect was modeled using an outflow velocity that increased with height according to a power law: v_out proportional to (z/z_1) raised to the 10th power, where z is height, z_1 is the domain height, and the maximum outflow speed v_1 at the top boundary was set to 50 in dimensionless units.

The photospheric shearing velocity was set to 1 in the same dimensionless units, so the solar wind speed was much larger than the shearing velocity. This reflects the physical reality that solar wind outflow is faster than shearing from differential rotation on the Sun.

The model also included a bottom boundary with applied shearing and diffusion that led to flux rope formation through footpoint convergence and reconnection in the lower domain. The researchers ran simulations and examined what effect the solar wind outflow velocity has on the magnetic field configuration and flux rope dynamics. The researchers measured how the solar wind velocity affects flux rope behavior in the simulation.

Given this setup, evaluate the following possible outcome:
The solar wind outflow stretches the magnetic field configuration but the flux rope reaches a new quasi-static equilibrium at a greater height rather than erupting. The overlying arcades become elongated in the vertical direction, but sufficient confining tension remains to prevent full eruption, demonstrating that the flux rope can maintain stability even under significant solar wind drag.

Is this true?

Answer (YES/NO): NO